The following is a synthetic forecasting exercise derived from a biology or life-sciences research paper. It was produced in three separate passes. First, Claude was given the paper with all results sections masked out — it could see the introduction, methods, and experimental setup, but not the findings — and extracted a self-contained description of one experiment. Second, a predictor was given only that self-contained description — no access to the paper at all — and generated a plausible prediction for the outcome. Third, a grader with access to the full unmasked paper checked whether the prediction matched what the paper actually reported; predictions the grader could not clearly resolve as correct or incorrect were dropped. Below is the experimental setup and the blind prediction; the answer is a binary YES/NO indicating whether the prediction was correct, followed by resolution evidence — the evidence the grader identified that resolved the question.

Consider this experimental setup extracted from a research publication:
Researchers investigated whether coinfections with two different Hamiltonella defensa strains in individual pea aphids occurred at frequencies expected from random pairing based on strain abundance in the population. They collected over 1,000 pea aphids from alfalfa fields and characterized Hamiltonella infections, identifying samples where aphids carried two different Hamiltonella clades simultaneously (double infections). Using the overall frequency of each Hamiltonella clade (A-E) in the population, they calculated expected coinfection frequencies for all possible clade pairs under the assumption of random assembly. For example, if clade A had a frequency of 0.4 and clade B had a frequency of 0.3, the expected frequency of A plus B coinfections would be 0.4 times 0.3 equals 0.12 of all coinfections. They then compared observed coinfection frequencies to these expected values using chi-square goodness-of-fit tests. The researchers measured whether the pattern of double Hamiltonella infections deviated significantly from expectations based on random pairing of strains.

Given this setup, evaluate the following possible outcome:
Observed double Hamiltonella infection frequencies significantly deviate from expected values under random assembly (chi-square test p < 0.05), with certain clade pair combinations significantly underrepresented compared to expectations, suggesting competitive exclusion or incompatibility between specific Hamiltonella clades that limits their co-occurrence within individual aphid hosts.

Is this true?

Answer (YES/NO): YES